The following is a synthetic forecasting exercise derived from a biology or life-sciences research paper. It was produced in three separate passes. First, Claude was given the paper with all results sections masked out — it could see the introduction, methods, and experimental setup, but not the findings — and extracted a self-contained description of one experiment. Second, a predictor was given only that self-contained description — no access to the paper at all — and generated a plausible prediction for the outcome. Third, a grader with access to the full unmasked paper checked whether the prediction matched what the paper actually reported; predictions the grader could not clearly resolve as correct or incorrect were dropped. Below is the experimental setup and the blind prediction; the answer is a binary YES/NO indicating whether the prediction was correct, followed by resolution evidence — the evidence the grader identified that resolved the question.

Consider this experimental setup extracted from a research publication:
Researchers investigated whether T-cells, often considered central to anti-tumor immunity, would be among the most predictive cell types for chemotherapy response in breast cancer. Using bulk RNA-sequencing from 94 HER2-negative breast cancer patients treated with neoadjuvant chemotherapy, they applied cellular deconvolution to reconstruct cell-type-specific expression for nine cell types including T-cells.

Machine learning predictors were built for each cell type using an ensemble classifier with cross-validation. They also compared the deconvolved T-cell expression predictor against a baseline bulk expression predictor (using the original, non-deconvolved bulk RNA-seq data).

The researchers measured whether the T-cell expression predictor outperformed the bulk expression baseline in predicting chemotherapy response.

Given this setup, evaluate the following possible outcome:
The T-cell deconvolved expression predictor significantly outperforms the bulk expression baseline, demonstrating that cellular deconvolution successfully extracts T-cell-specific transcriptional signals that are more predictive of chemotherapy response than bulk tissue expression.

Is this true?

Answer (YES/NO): NO